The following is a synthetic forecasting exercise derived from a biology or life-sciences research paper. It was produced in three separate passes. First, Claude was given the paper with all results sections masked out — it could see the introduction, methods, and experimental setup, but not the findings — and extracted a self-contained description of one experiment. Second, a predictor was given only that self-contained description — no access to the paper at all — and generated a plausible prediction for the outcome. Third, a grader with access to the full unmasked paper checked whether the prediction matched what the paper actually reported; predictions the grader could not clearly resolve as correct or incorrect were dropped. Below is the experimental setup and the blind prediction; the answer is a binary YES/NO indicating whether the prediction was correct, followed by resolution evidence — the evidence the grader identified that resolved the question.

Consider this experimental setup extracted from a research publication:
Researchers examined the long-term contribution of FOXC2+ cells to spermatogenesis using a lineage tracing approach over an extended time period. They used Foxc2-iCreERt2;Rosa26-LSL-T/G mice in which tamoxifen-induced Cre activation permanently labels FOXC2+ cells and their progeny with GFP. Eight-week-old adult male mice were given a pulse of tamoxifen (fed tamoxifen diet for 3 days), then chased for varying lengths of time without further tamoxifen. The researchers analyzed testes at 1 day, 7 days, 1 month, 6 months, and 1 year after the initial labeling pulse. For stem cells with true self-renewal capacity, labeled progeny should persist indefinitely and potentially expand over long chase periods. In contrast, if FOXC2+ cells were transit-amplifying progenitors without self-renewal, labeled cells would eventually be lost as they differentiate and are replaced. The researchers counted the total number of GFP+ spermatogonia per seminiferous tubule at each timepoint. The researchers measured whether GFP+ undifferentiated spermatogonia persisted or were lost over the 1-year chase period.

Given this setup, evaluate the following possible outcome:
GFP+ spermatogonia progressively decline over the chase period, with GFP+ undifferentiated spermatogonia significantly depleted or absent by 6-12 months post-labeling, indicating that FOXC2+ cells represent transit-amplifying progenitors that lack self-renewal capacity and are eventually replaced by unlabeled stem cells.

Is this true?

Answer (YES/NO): NO